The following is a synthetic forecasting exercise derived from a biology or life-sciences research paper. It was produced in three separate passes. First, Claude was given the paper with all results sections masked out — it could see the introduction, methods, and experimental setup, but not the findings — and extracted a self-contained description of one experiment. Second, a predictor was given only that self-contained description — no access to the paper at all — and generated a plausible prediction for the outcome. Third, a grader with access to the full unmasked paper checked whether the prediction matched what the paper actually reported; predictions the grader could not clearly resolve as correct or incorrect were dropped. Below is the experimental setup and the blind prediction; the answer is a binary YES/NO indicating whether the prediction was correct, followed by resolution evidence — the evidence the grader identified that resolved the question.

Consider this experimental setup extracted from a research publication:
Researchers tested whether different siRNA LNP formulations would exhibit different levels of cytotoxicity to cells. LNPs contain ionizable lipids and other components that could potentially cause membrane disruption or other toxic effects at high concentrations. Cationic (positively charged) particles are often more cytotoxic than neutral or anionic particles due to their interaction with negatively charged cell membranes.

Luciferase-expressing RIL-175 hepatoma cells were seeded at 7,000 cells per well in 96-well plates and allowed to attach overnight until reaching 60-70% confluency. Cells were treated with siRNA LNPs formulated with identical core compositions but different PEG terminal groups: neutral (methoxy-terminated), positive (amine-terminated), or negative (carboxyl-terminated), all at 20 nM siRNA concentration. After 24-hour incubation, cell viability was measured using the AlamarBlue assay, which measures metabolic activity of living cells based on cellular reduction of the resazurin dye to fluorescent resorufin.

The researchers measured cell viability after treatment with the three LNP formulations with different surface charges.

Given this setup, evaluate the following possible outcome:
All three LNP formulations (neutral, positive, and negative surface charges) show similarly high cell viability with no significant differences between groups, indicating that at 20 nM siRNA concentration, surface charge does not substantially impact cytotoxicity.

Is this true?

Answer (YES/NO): YES